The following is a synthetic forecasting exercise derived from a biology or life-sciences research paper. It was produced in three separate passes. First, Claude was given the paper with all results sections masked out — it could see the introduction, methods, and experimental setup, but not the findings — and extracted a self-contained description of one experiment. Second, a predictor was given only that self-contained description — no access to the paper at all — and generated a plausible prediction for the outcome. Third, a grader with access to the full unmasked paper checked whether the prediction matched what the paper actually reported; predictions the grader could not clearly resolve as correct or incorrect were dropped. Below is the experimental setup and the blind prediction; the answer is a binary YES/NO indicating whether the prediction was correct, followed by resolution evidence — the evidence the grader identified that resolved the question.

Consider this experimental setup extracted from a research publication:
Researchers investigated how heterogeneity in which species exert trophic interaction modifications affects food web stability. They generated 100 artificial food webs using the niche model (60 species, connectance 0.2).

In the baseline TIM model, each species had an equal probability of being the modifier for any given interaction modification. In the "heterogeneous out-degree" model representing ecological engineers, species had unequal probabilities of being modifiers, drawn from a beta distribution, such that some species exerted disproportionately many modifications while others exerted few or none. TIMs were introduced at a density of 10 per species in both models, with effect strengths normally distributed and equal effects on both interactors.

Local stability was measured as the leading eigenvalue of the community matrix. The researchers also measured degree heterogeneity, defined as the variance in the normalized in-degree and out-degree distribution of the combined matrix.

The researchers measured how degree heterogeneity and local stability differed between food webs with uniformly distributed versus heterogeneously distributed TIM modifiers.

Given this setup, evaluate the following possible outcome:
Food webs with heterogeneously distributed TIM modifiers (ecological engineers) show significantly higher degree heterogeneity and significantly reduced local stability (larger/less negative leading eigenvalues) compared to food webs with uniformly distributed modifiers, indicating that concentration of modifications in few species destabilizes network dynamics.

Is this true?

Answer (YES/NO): NO